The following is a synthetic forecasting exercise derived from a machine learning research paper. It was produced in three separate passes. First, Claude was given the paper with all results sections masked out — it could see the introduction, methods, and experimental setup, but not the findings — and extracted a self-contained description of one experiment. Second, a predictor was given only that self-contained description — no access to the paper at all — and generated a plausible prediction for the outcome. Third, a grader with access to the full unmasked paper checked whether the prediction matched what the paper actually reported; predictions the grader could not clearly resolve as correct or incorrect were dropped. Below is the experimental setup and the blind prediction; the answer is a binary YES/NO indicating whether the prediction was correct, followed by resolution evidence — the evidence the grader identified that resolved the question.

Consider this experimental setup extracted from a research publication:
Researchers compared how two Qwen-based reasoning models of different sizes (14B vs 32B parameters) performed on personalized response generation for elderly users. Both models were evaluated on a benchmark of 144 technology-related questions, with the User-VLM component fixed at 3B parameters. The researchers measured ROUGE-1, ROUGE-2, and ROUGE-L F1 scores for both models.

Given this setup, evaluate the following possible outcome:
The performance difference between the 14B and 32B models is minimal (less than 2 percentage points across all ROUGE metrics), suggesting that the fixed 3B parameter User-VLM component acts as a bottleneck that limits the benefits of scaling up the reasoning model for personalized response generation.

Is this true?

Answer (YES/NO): NO